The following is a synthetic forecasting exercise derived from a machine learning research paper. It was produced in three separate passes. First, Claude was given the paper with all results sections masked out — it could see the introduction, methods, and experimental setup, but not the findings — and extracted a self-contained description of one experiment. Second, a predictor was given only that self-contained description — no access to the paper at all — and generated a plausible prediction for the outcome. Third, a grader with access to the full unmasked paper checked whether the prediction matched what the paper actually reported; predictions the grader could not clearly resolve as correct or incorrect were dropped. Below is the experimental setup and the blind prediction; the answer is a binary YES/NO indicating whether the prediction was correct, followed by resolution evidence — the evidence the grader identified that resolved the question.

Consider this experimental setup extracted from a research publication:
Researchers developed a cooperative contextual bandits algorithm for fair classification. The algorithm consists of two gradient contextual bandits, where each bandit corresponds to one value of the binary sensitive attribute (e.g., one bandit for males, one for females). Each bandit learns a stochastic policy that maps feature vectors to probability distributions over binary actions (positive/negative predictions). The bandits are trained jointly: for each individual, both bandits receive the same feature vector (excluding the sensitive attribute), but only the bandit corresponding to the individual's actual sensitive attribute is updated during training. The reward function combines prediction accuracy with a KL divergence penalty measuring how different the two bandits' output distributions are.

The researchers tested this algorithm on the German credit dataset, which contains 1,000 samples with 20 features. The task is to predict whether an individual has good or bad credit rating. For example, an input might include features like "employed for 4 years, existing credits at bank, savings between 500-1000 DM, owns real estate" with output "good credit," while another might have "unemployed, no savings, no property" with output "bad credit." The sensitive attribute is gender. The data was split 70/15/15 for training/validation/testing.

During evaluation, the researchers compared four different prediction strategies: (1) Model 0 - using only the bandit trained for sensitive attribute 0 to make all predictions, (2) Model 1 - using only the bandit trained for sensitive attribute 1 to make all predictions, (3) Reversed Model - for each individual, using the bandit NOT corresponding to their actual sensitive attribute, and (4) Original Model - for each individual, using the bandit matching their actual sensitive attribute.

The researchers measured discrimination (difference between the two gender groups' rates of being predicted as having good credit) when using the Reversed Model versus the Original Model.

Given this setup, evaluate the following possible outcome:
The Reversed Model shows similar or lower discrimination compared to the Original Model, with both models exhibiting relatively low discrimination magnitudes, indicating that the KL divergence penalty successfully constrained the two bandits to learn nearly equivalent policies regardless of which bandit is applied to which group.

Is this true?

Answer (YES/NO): NO